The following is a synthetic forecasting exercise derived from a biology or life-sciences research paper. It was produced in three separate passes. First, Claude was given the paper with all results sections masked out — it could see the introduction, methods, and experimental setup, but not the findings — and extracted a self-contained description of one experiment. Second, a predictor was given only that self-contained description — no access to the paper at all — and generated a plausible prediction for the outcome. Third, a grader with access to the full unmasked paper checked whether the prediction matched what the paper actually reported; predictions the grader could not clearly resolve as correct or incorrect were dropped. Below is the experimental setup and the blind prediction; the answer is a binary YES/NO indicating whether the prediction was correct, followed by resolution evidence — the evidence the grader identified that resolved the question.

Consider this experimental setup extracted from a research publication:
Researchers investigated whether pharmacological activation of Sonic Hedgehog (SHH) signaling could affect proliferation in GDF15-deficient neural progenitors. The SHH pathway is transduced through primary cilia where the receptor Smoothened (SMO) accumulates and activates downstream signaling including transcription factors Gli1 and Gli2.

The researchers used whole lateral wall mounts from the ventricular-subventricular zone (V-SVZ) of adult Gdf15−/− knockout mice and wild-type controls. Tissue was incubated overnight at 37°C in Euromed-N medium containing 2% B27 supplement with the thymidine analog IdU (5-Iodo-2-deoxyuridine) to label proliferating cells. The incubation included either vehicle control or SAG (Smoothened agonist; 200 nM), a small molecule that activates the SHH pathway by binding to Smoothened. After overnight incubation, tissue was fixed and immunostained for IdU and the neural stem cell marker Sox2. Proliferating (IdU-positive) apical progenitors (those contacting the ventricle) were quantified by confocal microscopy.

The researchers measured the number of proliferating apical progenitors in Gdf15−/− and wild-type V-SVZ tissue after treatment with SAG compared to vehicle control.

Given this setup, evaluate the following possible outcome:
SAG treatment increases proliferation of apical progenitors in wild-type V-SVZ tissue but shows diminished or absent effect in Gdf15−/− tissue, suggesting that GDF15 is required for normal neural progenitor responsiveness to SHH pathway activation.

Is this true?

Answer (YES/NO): NO